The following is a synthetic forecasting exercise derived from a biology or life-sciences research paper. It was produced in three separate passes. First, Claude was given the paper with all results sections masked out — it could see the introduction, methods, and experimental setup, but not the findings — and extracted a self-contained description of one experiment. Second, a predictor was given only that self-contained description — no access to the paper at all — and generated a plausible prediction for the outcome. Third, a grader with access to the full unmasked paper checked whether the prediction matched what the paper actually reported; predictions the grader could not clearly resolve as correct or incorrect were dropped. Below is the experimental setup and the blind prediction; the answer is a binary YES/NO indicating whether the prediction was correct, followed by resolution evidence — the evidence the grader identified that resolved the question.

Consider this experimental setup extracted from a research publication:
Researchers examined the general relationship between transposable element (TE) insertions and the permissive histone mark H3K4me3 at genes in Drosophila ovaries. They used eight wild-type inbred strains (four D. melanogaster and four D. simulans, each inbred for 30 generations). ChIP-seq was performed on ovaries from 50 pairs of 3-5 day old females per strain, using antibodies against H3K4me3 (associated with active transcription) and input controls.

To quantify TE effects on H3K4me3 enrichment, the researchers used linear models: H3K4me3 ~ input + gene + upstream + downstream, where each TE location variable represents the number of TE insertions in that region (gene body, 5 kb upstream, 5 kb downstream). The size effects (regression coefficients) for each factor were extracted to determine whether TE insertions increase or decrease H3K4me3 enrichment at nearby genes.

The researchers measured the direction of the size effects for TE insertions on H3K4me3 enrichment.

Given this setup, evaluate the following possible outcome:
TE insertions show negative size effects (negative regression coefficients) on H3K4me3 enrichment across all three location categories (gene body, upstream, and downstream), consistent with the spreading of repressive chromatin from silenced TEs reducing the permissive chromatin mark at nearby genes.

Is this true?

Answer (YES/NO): NO